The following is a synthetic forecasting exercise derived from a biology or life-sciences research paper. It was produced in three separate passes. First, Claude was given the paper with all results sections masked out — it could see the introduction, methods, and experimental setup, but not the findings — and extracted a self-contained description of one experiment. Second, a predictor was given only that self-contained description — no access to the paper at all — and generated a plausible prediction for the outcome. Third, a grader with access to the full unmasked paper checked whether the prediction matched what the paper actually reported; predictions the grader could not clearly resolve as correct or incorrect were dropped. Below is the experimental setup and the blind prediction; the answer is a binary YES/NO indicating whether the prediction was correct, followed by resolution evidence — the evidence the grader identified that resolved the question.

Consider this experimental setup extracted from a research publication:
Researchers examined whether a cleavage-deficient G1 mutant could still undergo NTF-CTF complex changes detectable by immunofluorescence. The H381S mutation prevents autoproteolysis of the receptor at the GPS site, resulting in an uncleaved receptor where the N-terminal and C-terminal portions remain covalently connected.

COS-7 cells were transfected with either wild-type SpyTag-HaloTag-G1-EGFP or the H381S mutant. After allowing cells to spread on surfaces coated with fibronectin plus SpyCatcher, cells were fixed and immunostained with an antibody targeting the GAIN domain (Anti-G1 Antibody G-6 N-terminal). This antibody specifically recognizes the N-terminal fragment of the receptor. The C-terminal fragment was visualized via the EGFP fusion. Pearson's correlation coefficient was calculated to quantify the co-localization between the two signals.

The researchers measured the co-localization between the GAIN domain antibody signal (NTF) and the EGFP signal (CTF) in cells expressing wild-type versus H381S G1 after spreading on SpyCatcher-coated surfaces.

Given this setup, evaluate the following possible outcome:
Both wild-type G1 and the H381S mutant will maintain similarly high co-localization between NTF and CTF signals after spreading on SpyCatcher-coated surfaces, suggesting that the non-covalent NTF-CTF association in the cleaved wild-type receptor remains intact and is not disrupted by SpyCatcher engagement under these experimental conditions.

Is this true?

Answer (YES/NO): NO